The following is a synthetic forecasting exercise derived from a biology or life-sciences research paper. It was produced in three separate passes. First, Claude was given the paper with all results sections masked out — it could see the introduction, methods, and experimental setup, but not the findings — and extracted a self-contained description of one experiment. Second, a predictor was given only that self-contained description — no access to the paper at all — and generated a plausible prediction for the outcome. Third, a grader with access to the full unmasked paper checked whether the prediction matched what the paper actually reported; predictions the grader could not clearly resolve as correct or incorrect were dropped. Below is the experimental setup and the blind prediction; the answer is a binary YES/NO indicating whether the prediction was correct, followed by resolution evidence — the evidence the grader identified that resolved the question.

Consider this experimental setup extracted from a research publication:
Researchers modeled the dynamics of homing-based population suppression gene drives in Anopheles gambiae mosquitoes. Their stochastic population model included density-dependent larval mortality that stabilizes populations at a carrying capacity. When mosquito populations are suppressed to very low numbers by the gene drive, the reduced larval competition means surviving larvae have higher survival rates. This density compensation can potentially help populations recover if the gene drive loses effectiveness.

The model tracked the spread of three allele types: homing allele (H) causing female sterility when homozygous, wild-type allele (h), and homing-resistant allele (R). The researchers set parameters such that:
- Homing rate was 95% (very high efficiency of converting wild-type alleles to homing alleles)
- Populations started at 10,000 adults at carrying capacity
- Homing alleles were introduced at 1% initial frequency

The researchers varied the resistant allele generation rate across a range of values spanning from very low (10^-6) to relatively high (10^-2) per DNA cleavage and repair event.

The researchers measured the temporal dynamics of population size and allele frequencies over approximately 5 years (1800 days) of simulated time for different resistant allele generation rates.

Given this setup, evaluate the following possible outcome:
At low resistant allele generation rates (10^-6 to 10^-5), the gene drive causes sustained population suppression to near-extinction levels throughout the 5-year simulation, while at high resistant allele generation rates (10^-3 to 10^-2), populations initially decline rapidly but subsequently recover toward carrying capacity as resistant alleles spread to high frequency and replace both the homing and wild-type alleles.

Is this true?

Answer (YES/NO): YES